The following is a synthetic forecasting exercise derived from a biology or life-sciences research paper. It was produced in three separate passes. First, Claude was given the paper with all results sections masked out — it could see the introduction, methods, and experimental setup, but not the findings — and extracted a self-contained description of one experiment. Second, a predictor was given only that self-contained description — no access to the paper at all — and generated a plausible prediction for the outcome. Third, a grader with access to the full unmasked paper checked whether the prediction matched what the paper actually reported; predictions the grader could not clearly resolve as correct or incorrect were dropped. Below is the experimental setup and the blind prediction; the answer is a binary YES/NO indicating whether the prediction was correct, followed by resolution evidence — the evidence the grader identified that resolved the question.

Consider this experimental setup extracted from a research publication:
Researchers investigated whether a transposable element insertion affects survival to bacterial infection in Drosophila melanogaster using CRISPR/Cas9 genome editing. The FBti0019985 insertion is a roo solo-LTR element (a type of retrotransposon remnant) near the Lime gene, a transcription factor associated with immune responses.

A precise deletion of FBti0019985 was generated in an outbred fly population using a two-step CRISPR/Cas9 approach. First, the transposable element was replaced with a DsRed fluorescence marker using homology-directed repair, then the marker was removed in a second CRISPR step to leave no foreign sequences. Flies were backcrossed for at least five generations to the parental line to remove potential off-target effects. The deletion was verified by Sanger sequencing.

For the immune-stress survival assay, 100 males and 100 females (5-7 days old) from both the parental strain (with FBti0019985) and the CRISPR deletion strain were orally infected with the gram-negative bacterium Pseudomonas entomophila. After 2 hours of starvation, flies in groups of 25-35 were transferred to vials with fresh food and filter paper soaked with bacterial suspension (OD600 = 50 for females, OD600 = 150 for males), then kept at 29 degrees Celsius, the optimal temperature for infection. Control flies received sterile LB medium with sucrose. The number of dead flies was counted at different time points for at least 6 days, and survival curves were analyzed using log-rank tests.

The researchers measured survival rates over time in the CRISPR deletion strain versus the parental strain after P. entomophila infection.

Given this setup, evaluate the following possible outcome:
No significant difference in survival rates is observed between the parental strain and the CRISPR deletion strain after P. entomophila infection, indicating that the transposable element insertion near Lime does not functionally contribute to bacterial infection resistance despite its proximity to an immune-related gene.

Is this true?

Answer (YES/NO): NO